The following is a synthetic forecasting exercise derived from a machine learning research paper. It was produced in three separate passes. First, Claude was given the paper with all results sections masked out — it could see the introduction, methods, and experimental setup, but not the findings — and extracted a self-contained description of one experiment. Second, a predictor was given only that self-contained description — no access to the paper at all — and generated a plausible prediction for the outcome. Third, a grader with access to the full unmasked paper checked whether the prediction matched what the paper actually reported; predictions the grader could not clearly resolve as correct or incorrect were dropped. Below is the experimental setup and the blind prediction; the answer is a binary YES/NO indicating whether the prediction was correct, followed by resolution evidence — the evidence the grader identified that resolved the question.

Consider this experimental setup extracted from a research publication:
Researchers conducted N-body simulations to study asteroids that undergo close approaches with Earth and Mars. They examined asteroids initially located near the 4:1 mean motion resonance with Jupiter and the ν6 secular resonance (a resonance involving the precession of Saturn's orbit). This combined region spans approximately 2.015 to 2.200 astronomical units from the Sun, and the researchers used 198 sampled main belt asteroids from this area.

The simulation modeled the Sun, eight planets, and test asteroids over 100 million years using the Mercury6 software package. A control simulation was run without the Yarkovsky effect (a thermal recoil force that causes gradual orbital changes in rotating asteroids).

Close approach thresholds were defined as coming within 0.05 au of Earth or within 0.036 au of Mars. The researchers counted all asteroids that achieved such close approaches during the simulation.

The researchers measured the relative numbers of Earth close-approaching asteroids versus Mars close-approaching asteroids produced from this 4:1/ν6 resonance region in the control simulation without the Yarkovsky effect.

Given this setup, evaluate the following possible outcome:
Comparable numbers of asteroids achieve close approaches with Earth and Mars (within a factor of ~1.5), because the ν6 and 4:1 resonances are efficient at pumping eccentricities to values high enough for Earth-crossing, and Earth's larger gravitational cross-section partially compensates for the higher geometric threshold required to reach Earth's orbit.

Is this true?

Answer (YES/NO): YES